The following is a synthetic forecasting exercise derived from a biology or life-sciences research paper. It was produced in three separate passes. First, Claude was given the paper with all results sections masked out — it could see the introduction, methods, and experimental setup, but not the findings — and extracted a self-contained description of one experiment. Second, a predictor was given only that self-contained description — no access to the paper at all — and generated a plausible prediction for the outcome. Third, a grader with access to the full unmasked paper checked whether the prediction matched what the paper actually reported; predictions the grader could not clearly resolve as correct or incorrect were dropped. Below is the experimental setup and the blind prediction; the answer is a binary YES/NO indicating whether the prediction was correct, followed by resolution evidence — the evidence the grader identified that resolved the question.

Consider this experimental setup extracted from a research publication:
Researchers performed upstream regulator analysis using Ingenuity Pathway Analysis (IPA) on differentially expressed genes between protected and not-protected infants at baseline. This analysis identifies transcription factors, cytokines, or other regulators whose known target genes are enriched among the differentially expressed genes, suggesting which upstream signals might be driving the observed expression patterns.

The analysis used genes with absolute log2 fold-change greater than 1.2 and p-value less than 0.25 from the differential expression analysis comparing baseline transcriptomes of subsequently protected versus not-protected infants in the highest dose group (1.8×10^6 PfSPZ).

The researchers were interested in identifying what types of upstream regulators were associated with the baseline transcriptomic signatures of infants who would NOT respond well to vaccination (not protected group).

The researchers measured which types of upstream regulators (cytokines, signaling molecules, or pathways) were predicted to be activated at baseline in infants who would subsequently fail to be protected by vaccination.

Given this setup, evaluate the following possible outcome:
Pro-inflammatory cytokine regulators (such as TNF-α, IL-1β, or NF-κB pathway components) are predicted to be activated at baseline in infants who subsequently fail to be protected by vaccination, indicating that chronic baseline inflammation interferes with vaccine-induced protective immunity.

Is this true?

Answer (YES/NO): YES